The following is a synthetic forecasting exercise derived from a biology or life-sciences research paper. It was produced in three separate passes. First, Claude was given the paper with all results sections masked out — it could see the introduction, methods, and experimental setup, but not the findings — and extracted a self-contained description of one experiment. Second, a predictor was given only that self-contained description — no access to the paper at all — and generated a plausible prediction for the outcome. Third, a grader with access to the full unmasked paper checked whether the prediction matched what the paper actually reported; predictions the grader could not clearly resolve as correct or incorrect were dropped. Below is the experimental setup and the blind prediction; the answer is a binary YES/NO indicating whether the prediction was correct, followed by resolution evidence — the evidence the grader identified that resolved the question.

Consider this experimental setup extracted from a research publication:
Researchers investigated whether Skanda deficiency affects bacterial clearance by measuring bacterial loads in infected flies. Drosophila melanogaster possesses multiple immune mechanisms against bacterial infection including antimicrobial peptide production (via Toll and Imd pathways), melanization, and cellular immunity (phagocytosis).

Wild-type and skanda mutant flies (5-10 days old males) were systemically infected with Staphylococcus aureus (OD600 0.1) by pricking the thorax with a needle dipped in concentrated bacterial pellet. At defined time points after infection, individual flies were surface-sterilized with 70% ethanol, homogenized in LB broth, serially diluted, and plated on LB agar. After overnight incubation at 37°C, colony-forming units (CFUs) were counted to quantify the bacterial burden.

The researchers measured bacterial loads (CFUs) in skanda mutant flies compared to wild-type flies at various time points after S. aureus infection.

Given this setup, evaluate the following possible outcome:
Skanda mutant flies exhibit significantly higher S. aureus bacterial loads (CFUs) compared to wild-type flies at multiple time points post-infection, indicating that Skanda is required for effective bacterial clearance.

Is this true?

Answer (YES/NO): NO